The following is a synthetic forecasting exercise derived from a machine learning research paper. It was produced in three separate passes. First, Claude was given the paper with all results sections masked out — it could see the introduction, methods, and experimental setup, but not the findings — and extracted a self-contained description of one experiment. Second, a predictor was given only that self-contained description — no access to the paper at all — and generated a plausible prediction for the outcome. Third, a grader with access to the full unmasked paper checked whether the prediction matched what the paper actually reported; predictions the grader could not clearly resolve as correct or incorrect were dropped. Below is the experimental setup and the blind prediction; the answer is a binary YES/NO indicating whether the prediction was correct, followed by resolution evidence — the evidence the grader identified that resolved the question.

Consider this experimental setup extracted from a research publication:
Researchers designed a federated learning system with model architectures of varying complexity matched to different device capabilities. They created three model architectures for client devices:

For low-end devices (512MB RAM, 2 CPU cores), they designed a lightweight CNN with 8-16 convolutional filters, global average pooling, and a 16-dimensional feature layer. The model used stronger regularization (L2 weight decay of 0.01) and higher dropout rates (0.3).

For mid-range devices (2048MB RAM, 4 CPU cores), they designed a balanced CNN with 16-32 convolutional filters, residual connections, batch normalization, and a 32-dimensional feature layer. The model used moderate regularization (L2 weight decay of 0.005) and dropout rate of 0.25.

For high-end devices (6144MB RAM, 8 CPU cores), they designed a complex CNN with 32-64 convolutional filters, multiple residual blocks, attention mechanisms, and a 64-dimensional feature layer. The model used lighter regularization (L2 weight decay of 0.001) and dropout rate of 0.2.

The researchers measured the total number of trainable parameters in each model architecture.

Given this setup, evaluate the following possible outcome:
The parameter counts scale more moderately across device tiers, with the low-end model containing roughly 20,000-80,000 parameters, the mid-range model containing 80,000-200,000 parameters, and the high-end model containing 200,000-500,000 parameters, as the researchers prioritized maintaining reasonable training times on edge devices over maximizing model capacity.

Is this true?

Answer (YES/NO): NO